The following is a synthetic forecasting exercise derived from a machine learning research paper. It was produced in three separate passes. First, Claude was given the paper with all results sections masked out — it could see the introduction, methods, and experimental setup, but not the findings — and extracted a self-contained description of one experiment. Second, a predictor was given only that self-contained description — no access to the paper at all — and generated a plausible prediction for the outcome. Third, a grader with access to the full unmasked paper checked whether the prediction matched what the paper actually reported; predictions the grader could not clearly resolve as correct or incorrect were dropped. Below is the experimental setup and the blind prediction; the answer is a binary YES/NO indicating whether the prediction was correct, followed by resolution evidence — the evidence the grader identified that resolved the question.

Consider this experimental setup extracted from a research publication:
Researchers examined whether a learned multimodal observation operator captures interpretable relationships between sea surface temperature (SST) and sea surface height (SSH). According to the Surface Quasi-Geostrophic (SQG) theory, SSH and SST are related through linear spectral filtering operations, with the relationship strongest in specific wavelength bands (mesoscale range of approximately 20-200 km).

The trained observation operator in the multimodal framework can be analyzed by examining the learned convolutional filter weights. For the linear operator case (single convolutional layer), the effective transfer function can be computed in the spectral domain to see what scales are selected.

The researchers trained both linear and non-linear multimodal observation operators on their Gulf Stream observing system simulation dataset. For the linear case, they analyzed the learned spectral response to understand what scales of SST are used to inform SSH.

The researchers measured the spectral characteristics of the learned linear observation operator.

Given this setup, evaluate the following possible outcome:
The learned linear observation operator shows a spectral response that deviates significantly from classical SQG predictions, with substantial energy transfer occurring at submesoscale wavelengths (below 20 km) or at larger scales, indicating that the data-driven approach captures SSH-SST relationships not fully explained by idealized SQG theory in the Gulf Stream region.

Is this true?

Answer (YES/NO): NO